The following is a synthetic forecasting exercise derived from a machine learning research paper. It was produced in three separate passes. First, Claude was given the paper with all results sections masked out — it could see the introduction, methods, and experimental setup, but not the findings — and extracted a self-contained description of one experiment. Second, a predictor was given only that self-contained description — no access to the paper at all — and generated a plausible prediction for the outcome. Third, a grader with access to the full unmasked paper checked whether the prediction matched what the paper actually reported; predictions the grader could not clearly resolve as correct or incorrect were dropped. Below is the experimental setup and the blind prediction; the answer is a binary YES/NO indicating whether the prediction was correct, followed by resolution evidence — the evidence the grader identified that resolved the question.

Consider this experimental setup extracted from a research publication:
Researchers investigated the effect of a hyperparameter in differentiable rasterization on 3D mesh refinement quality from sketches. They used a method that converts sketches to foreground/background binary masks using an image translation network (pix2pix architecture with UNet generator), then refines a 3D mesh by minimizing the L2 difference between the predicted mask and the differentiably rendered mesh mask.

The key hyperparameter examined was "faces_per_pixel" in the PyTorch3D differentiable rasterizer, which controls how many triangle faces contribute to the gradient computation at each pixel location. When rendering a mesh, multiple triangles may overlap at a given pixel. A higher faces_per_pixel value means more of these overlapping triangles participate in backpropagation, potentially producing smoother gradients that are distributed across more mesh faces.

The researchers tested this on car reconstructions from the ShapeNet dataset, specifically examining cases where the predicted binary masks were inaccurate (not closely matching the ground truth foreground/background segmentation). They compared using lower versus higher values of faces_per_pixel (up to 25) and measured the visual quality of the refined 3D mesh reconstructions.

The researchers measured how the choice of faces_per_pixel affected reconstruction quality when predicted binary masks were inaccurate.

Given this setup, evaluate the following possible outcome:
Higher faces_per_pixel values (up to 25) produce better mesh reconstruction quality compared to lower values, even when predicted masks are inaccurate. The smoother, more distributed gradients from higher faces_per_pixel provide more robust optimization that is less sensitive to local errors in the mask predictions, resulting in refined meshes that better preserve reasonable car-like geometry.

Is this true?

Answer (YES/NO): YES